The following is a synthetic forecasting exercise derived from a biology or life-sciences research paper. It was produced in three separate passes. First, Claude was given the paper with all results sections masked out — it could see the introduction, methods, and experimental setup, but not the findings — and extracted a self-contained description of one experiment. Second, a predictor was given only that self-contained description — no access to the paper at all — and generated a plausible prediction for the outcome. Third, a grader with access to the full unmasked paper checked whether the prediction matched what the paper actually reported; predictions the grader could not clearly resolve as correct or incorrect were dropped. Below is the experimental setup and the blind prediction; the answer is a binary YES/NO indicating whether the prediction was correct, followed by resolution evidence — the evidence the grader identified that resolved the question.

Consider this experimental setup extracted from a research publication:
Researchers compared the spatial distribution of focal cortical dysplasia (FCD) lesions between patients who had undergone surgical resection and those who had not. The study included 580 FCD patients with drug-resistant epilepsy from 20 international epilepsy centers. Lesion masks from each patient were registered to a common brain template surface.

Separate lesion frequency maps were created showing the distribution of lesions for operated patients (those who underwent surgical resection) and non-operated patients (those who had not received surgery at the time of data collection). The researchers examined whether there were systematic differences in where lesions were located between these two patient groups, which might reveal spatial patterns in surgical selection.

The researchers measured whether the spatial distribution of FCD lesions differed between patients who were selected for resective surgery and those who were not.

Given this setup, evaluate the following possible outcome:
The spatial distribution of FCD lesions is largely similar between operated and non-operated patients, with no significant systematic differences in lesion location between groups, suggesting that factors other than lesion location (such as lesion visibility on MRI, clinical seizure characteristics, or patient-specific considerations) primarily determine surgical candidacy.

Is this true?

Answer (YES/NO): NO